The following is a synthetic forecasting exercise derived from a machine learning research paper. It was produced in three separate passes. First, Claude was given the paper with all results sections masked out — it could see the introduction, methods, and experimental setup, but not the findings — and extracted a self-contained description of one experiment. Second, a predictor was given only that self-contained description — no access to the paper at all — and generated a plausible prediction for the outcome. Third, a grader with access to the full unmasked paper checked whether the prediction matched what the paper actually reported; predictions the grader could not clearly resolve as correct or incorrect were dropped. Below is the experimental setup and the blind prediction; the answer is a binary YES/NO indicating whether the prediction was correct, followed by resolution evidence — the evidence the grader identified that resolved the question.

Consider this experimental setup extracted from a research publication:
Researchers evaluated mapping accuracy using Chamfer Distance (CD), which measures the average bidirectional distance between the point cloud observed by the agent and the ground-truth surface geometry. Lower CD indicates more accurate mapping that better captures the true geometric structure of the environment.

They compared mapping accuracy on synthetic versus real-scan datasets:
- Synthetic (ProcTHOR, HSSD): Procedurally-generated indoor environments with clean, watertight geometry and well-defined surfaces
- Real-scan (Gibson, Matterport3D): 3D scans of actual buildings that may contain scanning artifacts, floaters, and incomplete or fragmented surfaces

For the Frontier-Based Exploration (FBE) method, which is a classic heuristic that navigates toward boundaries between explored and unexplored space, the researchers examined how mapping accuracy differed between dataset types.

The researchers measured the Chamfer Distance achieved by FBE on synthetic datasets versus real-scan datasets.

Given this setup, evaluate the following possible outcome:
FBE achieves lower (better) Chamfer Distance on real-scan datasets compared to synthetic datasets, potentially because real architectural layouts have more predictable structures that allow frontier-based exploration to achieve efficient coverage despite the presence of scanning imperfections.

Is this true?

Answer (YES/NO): NO